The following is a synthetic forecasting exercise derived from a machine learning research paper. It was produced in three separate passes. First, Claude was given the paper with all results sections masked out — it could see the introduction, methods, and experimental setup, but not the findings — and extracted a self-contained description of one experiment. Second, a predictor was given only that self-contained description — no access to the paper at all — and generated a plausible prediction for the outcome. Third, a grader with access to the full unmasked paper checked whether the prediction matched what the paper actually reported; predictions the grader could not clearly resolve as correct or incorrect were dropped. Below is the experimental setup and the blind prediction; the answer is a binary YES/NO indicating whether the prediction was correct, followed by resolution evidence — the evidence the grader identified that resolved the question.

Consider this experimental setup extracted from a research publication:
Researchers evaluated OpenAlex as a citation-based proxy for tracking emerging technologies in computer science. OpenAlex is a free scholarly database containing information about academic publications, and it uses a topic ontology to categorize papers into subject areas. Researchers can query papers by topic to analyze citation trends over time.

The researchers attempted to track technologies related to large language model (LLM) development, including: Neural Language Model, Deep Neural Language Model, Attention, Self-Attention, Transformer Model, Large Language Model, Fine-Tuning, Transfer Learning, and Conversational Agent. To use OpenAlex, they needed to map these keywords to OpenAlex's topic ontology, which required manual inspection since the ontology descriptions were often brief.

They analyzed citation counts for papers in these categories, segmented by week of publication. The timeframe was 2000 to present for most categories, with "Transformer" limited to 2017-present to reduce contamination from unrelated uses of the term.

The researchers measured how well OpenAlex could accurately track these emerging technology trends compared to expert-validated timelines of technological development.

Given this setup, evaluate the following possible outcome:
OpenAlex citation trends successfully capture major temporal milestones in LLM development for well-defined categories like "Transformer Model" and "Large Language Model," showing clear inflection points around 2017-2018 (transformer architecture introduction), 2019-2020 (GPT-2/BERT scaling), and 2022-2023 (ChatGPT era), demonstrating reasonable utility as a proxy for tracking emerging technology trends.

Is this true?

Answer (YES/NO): NO